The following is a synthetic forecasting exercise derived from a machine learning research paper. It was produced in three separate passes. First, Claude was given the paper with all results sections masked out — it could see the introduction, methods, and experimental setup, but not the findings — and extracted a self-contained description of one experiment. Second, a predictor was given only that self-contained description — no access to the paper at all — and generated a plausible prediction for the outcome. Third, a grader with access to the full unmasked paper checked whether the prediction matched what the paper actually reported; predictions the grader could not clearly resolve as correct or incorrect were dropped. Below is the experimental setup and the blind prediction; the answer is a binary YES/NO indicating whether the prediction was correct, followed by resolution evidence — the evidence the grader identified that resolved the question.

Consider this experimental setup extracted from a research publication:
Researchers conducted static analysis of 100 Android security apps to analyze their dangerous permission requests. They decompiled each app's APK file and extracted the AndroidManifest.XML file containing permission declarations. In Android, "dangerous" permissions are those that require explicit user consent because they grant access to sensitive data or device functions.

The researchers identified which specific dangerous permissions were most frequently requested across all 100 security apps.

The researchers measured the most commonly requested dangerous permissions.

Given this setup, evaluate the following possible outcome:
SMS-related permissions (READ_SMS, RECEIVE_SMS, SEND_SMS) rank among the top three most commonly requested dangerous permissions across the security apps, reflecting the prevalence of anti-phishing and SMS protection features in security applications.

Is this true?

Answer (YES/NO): NO